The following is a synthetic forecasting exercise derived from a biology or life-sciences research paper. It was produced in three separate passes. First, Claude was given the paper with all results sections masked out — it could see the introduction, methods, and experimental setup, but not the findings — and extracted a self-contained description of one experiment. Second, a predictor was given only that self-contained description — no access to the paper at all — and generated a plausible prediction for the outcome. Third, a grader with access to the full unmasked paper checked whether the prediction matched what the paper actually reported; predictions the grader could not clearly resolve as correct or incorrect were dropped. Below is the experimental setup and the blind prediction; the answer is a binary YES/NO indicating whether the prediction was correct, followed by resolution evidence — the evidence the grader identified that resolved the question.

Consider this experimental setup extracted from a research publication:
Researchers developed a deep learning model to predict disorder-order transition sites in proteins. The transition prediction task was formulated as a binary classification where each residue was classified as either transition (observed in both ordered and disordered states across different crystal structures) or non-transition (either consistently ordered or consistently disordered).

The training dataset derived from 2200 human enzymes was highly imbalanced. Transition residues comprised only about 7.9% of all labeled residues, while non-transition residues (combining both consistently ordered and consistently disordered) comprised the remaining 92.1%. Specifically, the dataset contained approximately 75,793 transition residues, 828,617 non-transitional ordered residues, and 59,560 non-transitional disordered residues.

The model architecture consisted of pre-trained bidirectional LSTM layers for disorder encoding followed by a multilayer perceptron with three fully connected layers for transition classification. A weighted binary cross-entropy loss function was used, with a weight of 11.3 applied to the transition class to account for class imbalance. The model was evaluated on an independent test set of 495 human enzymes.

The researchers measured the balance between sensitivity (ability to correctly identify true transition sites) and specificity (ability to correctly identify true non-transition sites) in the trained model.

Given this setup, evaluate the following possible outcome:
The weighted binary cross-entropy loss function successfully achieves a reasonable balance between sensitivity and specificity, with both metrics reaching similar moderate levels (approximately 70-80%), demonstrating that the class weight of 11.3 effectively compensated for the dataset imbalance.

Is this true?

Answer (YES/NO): NO